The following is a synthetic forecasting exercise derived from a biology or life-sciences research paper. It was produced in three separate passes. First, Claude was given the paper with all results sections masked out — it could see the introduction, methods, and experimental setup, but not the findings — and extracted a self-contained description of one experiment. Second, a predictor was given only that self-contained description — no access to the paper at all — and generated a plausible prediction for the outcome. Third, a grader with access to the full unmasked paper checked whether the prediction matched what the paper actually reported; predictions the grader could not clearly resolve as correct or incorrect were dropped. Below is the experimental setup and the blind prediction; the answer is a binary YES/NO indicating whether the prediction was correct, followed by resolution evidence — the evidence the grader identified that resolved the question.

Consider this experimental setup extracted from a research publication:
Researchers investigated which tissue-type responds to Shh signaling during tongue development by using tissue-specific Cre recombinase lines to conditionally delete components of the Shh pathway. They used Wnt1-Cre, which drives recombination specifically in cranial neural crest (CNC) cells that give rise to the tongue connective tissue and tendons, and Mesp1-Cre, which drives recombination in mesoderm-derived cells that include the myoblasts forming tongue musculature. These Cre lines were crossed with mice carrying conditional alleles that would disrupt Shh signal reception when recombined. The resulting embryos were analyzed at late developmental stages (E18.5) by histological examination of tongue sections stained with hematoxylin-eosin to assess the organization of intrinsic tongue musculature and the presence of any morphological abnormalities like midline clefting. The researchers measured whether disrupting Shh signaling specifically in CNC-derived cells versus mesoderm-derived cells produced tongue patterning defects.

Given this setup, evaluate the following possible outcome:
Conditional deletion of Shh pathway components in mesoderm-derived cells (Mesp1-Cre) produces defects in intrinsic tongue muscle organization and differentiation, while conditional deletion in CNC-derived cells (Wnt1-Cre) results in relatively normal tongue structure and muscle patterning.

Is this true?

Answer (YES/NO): NO